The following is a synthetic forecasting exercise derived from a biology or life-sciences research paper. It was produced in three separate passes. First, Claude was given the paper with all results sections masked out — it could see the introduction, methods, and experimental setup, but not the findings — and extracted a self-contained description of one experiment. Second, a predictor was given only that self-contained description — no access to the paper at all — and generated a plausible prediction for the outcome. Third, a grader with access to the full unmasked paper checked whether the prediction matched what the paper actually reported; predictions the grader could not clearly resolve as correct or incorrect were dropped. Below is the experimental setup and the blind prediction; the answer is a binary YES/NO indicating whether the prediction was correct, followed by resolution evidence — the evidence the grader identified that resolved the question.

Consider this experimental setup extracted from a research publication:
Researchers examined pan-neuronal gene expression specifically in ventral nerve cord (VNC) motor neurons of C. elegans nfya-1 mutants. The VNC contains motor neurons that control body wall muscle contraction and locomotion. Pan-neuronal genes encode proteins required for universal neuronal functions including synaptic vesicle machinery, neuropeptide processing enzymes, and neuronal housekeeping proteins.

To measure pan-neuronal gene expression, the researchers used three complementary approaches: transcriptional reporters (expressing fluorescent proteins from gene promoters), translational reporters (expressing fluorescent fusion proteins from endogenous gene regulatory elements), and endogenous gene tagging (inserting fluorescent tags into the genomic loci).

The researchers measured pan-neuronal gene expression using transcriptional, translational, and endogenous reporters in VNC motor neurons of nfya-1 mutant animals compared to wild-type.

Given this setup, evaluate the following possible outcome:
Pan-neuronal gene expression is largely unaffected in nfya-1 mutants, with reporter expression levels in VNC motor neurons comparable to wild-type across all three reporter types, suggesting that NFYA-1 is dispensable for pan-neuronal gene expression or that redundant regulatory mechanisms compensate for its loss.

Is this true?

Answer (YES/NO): NO